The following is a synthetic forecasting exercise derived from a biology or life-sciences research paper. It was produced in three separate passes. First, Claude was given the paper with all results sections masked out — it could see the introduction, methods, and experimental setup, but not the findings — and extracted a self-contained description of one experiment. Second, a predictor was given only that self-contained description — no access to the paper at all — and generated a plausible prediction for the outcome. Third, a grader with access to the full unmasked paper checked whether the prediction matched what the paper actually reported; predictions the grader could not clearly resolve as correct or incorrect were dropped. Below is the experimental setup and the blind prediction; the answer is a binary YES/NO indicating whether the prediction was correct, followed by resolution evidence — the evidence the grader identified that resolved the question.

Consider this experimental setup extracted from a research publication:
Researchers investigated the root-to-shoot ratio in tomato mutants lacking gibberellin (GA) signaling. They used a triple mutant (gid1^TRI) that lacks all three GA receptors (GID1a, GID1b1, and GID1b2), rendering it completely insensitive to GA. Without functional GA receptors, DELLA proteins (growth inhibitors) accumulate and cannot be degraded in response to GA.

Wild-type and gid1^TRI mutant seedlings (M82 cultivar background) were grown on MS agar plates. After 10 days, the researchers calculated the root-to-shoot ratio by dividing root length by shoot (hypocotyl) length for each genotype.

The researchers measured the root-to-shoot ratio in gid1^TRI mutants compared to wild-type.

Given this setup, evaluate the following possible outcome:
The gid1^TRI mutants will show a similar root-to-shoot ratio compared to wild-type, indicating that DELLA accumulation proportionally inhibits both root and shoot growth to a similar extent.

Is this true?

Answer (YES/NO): NO